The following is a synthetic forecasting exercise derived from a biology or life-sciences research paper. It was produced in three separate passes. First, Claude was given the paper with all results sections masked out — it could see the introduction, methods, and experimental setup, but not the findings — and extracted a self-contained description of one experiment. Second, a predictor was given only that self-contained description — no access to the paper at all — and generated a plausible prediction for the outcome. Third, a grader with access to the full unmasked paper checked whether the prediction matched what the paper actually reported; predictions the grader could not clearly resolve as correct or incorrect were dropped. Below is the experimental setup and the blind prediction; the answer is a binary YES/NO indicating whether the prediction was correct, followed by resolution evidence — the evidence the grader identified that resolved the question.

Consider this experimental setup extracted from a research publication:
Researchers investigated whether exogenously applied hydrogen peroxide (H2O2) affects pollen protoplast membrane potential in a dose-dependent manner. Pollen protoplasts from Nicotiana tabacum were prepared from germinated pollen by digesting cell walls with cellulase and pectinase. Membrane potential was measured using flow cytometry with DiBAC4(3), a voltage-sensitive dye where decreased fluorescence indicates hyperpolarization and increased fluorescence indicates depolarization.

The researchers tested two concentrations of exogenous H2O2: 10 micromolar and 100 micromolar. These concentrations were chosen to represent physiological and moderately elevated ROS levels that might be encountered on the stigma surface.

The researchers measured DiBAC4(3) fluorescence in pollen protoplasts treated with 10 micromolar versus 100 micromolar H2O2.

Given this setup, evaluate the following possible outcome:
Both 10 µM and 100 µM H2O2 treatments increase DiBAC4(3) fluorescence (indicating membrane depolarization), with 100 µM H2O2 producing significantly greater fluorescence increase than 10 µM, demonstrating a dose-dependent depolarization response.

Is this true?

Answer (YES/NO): NO